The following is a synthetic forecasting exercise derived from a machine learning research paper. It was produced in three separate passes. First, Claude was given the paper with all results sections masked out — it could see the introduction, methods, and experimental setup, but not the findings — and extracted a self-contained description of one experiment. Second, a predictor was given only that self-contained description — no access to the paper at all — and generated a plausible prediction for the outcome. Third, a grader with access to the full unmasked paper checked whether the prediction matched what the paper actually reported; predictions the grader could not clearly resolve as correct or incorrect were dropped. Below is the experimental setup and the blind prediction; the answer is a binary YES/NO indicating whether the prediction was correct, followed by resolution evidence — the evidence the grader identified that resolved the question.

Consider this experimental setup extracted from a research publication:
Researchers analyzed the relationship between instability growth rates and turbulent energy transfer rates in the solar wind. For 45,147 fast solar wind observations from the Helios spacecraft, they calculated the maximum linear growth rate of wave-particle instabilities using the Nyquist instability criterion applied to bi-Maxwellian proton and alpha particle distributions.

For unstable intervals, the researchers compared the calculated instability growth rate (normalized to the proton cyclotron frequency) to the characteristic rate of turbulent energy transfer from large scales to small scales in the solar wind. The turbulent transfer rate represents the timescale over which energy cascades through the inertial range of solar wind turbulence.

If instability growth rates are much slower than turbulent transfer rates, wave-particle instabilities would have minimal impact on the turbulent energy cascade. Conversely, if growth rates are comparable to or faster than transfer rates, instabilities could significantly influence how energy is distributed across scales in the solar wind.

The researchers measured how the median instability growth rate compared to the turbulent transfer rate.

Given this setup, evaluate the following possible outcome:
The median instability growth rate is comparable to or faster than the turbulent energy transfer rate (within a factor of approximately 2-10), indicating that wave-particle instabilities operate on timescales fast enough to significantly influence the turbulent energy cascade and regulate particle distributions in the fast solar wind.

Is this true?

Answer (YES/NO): YES